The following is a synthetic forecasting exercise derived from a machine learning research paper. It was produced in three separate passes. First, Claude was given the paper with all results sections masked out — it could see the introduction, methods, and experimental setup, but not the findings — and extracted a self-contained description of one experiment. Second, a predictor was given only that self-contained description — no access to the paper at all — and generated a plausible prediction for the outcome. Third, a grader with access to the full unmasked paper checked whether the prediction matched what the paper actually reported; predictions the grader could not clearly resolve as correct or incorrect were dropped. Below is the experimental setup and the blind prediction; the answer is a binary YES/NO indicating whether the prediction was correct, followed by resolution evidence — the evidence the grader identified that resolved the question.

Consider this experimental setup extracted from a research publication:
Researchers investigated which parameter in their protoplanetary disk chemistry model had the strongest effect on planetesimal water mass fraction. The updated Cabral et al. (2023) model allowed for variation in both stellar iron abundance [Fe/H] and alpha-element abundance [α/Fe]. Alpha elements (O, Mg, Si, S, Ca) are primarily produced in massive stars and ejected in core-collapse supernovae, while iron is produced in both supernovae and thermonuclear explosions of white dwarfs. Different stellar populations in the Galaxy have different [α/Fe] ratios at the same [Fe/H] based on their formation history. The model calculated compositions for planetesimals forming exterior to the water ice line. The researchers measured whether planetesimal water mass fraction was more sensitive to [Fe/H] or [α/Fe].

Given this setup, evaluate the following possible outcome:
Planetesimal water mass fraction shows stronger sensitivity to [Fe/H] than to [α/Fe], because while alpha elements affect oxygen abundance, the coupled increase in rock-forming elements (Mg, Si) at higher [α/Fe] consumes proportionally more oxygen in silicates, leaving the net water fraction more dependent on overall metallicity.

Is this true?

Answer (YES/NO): YES